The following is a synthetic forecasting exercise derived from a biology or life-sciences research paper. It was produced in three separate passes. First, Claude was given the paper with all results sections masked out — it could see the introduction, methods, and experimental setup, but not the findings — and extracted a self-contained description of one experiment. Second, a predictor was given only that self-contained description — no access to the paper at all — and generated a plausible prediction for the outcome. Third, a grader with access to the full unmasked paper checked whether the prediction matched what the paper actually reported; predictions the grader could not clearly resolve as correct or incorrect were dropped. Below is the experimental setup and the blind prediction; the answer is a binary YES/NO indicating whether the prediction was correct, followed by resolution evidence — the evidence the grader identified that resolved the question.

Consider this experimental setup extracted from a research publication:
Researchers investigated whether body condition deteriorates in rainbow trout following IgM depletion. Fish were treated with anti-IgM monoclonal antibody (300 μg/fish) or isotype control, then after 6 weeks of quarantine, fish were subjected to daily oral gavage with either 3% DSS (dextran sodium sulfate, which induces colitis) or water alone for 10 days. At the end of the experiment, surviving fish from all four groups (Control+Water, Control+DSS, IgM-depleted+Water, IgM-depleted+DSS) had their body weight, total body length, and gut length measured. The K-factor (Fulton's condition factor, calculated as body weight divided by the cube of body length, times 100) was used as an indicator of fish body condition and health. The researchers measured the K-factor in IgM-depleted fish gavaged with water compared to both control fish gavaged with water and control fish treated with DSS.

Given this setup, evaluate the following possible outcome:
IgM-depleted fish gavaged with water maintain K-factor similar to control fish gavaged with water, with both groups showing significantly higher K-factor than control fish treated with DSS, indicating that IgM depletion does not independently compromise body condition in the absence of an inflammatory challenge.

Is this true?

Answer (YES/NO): NO